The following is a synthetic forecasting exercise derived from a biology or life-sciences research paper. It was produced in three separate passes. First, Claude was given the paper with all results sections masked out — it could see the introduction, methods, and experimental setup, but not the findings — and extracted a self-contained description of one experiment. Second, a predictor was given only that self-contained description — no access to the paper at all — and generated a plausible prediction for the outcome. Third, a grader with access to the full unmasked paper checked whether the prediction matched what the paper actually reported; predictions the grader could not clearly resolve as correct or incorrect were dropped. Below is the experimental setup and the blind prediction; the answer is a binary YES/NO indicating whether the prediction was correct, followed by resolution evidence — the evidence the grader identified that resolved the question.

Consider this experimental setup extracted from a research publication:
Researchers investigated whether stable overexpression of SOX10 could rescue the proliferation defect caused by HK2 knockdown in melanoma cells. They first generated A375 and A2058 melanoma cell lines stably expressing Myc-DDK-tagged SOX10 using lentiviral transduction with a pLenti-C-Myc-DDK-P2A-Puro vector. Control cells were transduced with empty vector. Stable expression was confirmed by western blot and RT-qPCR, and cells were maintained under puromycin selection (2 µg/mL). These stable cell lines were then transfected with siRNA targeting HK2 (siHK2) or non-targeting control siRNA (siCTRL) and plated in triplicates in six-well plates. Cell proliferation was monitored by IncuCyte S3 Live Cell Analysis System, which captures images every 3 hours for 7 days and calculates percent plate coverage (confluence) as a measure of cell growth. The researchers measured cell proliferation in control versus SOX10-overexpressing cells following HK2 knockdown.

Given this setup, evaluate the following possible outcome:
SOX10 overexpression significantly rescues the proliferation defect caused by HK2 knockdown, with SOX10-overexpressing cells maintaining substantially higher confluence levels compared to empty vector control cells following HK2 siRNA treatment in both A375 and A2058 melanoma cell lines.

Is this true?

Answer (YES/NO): YES